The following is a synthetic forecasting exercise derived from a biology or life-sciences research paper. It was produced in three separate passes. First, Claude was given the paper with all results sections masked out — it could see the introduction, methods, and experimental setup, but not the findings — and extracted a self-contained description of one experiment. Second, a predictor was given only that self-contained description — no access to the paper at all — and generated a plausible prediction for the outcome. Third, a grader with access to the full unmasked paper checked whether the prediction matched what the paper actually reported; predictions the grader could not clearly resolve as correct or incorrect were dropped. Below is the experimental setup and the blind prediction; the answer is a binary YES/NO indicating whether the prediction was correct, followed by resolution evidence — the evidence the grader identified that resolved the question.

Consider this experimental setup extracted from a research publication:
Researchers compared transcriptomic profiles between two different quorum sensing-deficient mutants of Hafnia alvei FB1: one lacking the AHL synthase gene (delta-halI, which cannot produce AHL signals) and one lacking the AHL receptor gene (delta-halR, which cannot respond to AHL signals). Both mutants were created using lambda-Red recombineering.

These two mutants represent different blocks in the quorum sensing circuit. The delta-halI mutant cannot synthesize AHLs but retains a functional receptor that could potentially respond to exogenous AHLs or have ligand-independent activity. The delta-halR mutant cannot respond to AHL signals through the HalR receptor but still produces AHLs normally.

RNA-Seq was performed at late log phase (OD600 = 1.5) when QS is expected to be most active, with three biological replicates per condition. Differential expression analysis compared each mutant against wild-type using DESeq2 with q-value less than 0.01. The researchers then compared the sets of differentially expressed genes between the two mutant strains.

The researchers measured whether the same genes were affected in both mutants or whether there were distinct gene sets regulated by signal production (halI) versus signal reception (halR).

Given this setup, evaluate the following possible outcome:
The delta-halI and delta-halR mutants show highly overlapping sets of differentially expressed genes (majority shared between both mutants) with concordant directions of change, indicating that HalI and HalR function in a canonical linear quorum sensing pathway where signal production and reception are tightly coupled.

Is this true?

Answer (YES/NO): NO